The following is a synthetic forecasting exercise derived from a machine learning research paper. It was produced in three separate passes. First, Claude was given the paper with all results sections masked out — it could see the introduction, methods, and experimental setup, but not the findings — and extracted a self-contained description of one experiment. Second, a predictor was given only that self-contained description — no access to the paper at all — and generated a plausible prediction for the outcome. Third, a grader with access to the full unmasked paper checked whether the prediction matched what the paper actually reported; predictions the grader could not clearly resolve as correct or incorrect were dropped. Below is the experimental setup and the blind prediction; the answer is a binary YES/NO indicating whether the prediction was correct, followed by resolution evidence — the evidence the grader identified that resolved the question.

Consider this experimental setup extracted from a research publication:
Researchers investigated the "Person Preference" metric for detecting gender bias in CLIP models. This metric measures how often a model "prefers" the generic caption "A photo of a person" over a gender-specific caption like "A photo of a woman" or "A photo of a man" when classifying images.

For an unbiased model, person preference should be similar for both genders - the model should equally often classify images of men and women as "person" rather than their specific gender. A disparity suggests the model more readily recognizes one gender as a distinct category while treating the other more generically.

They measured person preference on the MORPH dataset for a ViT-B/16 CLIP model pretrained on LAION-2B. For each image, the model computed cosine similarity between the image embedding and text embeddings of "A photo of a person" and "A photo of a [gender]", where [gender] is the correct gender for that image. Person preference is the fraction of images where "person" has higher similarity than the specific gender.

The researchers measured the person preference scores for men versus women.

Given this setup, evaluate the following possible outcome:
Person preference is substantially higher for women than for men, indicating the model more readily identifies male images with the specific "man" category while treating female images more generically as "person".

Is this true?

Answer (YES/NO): NO